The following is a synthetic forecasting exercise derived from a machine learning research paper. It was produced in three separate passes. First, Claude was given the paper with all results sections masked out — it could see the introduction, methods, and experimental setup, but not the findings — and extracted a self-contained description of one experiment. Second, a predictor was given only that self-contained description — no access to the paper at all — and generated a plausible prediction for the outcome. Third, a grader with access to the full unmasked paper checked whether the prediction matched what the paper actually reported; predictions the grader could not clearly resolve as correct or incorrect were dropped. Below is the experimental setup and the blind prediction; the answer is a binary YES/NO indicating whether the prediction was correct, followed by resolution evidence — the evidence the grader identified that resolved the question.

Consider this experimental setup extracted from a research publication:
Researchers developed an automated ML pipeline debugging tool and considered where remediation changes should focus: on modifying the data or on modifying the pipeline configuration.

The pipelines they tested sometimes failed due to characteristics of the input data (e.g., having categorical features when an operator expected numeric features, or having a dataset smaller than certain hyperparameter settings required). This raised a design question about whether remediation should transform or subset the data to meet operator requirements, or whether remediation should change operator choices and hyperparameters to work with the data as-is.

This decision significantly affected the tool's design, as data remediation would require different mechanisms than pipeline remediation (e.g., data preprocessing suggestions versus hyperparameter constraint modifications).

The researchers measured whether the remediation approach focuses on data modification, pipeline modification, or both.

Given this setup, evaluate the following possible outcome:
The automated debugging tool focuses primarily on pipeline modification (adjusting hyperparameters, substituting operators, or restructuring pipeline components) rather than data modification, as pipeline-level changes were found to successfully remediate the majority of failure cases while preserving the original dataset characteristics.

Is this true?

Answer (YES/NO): YES